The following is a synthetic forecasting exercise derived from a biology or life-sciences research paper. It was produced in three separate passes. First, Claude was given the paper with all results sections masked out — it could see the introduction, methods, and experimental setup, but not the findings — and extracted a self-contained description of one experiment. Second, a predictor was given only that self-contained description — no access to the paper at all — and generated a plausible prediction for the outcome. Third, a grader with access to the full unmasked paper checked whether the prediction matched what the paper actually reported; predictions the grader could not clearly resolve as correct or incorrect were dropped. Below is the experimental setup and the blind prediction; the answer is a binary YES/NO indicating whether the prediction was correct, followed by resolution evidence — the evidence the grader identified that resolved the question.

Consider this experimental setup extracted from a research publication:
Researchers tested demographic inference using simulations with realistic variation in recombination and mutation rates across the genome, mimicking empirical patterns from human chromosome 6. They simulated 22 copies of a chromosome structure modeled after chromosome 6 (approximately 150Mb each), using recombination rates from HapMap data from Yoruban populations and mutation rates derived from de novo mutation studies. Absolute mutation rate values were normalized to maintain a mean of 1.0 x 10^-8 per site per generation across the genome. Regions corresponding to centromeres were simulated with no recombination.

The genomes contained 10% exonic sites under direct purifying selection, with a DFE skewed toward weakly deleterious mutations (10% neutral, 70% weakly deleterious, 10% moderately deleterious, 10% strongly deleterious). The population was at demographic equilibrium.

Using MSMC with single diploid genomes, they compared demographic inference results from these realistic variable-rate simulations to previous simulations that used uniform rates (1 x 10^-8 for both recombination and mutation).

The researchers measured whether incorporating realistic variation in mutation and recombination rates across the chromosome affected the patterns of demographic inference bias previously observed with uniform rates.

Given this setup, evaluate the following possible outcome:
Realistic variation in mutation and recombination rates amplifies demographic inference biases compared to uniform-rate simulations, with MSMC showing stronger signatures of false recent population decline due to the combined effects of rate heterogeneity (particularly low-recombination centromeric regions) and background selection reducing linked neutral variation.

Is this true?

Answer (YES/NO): NO